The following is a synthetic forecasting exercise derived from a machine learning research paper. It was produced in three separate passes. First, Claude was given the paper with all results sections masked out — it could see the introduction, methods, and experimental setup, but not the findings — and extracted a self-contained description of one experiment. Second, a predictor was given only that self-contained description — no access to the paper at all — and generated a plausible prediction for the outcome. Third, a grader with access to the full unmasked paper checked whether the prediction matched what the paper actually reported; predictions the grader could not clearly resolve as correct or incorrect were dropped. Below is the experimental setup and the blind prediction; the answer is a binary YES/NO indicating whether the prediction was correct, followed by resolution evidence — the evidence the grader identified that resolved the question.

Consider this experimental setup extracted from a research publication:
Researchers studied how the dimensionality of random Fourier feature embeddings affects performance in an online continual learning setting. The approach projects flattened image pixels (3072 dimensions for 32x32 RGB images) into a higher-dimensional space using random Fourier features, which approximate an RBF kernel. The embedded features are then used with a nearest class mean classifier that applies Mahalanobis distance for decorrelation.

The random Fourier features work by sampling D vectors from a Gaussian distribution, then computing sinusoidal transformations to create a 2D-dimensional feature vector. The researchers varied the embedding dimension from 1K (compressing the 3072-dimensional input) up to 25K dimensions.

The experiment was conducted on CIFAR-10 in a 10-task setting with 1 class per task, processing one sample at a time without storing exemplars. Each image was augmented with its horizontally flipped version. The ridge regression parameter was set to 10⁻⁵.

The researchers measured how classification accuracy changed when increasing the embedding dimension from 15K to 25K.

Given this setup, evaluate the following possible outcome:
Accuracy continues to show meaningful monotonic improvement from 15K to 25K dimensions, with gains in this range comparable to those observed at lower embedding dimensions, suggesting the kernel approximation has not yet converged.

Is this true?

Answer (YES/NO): NO